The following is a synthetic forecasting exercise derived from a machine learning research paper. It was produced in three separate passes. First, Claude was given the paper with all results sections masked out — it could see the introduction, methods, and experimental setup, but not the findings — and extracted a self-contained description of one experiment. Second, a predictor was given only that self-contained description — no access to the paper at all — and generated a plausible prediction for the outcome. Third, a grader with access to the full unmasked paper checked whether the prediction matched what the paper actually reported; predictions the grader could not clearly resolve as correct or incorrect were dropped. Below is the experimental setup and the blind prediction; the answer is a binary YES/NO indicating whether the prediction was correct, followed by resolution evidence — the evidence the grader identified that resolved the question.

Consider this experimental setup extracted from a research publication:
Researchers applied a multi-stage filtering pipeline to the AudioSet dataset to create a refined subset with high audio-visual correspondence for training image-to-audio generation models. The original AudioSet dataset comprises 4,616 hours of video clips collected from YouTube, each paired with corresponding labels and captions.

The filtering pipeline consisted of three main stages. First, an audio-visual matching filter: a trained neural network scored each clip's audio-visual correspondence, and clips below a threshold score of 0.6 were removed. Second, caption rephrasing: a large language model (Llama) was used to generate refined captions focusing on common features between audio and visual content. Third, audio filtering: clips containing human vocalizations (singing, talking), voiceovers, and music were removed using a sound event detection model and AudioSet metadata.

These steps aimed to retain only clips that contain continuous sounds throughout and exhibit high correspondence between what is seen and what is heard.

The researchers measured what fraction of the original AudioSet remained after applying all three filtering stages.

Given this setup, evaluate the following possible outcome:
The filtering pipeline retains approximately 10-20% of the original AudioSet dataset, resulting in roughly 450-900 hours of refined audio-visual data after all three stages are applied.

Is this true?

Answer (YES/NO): YES